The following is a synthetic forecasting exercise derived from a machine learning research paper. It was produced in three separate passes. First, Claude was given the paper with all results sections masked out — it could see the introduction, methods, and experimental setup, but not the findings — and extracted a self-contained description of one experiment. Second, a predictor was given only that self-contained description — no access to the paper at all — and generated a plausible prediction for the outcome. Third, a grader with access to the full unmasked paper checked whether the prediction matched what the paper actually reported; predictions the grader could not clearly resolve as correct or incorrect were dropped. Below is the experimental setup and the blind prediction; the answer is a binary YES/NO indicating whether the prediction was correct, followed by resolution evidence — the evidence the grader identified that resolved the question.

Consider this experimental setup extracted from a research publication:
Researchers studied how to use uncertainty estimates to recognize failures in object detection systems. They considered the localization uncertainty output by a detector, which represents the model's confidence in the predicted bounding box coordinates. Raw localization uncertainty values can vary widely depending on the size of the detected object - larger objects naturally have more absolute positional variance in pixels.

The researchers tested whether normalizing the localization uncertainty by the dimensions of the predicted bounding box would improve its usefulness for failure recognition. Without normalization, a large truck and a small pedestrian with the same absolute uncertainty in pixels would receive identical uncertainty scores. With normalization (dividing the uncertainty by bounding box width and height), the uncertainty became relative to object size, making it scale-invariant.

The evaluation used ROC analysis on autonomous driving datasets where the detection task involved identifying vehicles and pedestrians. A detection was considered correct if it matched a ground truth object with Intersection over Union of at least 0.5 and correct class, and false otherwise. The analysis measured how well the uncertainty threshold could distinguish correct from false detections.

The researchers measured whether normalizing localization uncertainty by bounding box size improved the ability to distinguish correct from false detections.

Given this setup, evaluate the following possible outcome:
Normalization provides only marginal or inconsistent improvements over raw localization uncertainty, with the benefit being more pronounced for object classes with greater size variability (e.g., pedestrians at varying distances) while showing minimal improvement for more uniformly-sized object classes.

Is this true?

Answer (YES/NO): NO